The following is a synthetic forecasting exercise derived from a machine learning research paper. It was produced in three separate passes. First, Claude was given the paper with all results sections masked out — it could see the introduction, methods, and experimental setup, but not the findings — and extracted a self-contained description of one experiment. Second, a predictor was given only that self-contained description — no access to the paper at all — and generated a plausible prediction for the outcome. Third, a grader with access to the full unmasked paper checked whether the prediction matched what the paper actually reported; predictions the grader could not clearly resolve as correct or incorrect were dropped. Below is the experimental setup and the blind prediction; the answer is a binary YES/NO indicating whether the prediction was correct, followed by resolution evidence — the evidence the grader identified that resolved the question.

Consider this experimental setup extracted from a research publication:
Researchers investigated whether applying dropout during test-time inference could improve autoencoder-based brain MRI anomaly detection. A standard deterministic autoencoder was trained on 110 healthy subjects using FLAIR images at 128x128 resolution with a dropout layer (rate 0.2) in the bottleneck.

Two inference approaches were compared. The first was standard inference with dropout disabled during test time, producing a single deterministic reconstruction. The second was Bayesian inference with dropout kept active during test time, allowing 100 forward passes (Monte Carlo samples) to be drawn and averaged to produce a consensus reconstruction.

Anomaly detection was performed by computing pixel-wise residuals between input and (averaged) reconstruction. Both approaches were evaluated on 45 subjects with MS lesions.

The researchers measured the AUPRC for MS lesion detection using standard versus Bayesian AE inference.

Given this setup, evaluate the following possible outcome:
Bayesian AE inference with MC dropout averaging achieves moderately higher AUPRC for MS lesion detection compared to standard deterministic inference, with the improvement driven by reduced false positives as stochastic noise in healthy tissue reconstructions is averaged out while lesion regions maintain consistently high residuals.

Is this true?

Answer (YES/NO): NO